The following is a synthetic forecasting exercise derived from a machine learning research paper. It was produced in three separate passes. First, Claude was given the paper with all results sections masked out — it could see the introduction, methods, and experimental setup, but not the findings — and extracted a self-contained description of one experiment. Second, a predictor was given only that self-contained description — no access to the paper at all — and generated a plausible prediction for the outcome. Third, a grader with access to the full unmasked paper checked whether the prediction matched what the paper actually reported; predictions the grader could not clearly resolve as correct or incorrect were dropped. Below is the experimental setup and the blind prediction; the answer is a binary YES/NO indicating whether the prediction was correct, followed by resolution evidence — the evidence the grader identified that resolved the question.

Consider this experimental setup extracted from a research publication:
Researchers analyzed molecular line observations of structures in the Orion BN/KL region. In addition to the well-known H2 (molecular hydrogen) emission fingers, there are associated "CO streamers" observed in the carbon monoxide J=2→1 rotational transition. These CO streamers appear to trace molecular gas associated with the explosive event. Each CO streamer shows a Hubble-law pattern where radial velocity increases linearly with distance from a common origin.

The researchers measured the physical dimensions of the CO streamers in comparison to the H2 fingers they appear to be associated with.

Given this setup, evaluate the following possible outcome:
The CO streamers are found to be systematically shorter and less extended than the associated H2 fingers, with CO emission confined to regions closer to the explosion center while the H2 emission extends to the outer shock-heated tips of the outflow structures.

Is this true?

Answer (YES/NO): YES